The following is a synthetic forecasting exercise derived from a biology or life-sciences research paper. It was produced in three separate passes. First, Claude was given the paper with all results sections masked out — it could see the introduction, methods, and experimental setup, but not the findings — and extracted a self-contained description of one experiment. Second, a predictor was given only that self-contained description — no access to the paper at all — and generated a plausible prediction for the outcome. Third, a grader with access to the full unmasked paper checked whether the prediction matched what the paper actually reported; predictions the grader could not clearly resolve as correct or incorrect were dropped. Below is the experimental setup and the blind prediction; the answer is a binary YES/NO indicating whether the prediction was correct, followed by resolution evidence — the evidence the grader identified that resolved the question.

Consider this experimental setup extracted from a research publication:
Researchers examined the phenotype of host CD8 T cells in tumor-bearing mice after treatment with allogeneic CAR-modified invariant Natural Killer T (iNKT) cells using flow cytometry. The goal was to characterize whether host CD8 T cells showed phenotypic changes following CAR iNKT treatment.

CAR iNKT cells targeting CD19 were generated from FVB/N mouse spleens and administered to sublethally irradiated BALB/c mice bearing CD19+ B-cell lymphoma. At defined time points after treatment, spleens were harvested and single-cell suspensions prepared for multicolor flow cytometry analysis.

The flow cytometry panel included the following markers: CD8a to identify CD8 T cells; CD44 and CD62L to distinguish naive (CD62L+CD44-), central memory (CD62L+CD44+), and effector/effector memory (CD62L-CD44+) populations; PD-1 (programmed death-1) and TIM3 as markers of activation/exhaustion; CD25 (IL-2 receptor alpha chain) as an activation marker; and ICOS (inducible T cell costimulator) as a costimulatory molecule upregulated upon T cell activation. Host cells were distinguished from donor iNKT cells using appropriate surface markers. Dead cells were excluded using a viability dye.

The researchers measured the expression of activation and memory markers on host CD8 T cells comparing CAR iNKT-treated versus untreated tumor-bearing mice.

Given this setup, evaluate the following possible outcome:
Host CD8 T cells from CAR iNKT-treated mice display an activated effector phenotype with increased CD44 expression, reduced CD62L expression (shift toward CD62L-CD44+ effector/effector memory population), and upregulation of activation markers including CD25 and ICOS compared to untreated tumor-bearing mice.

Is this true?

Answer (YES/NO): NO